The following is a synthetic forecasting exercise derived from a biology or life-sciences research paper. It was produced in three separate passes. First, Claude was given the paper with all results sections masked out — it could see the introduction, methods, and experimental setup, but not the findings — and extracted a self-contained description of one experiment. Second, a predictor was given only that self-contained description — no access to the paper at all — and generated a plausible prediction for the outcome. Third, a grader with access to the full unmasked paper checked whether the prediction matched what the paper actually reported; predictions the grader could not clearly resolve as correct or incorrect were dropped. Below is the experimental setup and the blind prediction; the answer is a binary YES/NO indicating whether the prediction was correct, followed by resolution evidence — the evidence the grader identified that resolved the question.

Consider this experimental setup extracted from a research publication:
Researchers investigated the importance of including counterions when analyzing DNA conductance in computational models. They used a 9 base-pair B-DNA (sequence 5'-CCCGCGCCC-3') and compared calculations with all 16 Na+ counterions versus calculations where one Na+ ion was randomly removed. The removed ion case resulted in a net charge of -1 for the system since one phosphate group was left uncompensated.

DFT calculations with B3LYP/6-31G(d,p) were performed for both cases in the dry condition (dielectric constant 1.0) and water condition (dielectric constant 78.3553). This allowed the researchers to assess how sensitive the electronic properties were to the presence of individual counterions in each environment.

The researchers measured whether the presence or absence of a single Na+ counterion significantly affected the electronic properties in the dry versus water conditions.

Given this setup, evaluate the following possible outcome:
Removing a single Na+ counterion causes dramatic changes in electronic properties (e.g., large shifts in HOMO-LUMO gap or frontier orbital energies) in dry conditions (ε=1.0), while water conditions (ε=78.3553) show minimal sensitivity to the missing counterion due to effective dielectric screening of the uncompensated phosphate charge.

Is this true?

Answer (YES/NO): YES